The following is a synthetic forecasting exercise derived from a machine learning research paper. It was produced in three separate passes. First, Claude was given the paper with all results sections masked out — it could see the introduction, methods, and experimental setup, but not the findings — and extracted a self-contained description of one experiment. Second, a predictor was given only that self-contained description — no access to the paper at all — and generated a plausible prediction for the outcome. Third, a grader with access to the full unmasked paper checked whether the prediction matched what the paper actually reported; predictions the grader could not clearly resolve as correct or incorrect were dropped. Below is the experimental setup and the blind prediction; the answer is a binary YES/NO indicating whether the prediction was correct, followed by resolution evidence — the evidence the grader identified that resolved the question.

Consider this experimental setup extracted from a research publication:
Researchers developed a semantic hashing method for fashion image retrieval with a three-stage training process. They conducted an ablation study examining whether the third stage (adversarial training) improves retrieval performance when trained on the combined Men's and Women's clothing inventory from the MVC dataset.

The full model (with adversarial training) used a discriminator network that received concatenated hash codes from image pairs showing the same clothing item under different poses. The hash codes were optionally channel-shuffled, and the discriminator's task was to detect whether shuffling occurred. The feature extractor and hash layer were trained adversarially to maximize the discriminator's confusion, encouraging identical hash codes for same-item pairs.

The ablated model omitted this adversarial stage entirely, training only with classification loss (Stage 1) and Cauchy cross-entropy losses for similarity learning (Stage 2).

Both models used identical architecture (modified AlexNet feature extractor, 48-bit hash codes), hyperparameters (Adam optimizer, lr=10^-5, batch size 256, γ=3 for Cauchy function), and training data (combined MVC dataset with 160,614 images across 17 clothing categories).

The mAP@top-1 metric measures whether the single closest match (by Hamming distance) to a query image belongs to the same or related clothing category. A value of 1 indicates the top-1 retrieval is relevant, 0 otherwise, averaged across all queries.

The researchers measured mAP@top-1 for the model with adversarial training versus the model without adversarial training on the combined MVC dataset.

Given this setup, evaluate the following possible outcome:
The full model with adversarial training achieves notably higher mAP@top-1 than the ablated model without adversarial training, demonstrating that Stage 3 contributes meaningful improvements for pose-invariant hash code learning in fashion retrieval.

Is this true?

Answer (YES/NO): NO